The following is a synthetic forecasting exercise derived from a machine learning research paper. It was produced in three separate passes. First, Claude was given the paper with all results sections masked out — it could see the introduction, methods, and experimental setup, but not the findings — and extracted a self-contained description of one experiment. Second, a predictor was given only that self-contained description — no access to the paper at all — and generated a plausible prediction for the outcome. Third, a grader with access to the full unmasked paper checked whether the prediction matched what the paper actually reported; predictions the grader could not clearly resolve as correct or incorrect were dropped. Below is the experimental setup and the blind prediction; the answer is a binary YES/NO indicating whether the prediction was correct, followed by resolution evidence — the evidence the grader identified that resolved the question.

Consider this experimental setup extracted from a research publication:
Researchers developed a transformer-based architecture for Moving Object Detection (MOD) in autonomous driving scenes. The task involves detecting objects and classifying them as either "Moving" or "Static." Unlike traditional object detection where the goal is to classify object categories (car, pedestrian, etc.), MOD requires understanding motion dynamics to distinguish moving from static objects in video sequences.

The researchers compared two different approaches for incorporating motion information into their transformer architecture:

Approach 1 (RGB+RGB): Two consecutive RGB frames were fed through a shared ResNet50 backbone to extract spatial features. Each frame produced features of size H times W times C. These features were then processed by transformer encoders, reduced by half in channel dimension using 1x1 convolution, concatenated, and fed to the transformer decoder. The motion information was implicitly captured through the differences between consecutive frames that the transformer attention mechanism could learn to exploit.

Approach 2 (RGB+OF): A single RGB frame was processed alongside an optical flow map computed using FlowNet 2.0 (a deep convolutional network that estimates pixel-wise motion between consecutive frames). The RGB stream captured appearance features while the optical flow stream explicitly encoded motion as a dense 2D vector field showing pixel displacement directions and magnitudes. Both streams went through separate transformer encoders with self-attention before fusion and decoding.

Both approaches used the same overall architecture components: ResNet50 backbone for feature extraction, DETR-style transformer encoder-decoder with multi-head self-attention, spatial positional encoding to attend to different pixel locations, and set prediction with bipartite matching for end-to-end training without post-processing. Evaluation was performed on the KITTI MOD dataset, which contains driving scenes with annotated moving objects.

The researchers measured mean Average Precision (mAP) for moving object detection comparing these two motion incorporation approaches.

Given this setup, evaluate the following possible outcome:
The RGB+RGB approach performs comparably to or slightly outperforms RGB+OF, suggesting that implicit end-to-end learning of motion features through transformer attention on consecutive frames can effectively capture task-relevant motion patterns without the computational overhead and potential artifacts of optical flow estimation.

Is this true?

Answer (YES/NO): NO